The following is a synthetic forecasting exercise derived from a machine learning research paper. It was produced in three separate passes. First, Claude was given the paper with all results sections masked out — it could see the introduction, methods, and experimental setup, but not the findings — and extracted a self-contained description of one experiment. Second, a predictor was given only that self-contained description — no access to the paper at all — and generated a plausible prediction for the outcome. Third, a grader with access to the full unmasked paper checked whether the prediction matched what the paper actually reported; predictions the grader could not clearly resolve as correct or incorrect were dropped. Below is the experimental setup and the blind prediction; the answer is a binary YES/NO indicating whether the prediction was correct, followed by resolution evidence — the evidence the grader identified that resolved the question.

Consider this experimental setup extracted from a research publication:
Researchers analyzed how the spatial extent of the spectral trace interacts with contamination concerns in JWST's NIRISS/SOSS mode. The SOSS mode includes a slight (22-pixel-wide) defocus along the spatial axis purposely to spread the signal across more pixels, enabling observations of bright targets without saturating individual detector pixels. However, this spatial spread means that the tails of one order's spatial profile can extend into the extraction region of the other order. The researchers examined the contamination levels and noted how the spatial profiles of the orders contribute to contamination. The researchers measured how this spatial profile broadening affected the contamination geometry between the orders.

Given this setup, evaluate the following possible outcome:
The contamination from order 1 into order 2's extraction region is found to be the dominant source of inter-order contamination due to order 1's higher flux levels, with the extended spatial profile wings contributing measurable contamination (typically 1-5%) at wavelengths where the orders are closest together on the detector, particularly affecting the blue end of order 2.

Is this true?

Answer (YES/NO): NO